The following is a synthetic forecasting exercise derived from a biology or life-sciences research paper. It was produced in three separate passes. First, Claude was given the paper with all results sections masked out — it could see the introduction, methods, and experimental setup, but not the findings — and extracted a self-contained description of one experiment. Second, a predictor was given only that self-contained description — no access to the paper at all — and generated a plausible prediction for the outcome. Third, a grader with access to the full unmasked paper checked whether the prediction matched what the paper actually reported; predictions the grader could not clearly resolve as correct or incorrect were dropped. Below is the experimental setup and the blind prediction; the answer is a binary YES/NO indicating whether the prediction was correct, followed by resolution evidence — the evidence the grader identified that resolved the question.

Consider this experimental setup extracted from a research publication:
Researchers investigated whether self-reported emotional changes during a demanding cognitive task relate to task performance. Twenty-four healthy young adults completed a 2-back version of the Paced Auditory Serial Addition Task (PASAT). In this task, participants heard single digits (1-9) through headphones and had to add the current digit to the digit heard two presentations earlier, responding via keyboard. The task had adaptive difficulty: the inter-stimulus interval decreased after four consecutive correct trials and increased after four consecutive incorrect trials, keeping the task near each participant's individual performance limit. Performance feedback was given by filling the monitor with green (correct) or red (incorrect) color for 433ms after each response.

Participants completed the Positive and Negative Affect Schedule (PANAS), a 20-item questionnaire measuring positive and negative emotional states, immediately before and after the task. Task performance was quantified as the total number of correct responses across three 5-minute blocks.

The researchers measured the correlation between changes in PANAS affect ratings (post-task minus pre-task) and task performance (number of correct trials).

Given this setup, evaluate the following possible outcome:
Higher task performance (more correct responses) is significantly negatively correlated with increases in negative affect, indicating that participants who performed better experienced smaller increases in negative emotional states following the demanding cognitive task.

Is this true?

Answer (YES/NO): NO